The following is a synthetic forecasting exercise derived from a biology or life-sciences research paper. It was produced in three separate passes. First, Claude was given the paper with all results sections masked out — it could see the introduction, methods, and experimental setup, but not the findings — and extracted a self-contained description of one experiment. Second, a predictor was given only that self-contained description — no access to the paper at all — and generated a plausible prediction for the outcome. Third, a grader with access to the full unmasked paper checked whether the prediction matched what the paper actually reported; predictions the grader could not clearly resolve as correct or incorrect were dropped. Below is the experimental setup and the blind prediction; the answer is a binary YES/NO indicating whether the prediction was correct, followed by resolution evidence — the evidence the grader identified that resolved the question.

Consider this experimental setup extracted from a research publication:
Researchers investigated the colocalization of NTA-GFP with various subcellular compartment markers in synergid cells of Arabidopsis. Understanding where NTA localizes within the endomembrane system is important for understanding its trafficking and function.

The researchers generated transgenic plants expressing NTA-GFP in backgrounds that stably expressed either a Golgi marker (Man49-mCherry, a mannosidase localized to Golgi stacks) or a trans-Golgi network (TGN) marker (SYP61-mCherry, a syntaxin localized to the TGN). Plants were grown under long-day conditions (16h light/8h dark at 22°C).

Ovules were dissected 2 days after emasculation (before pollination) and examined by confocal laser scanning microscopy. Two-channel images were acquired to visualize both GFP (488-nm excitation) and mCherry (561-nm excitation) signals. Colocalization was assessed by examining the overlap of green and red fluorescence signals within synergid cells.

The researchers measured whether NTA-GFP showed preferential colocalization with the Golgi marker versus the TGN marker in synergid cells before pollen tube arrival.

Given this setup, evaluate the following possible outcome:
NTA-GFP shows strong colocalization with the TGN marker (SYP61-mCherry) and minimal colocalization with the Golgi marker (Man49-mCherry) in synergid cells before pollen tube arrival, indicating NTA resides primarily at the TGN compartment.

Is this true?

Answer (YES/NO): NO